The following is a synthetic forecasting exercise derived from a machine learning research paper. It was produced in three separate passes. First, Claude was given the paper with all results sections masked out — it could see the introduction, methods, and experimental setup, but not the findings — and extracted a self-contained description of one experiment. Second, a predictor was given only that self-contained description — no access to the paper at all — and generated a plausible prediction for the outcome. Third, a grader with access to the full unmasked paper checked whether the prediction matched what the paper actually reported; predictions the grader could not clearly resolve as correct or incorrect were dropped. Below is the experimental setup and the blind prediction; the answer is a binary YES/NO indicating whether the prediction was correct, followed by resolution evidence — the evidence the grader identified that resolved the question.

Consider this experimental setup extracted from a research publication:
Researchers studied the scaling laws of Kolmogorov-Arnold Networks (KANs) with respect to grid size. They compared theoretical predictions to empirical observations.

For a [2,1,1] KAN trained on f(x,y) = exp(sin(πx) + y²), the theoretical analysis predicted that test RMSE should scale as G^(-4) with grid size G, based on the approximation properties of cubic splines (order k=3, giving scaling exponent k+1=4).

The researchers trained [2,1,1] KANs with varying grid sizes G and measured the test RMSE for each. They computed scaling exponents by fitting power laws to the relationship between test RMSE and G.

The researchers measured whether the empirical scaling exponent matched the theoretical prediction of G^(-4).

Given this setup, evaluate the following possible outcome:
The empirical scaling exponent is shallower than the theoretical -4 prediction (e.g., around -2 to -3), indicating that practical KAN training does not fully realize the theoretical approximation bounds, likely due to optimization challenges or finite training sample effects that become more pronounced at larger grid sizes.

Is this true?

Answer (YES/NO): YES